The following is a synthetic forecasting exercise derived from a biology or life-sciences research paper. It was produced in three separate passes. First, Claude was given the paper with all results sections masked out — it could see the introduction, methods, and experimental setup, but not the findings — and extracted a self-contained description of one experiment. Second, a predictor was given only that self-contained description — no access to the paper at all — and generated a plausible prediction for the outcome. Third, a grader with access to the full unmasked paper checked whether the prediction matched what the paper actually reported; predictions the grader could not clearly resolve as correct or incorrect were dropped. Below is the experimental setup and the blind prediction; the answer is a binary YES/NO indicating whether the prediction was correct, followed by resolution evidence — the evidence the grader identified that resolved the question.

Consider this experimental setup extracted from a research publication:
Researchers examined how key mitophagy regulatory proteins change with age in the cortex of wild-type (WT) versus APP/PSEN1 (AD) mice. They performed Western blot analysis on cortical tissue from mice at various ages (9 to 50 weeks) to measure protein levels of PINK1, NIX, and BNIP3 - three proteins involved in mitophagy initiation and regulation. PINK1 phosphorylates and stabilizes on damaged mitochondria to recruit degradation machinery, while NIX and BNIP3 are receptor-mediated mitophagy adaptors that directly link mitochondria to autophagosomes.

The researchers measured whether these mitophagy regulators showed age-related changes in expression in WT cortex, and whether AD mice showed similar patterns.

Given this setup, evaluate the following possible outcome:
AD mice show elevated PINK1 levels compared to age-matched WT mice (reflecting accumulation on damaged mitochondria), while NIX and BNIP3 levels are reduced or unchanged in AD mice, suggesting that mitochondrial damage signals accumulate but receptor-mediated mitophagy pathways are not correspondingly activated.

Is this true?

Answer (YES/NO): NO